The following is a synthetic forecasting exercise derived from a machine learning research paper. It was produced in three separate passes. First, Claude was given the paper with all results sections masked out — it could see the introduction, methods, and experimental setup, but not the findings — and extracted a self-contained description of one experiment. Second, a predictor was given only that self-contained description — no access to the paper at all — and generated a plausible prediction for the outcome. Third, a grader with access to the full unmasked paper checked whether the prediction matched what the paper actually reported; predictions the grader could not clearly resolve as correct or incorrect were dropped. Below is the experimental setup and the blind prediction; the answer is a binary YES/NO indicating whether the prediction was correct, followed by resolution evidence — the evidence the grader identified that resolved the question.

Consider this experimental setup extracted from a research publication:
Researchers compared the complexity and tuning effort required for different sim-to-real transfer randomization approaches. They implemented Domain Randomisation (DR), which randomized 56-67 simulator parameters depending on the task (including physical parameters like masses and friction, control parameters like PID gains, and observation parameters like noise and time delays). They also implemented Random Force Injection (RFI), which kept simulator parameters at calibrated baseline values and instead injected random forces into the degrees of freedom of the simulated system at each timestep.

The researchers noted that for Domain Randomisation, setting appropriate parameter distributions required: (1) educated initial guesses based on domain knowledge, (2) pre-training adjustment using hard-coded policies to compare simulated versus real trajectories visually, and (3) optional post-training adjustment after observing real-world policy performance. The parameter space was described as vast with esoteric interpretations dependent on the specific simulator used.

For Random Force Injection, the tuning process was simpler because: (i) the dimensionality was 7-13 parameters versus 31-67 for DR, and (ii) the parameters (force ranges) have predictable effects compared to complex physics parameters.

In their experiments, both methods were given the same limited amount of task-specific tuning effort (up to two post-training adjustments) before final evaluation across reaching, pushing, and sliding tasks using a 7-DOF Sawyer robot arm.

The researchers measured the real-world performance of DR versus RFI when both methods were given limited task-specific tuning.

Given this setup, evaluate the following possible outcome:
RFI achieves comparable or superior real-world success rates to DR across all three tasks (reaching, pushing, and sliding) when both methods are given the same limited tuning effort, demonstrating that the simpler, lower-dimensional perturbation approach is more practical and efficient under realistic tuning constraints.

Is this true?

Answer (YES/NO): YES